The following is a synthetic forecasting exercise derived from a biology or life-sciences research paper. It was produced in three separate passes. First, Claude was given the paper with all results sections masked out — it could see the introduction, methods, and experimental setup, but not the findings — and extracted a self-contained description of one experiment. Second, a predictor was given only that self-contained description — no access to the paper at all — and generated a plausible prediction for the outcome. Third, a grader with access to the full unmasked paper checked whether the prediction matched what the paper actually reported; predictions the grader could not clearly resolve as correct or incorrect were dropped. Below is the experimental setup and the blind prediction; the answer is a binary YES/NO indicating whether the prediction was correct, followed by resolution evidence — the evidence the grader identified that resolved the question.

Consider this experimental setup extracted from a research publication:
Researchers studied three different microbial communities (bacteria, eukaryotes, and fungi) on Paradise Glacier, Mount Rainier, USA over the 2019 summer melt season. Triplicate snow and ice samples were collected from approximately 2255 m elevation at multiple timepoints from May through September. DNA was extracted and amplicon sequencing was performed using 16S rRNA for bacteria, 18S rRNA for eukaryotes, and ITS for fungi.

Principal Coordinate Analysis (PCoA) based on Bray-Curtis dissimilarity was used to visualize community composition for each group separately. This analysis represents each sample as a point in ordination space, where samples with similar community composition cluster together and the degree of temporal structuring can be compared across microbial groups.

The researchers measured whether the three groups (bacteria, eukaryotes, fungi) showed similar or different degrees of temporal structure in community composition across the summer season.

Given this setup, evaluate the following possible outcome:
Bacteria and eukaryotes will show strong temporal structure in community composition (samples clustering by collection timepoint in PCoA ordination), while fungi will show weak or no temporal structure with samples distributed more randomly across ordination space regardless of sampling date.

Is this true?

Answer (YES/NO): NO